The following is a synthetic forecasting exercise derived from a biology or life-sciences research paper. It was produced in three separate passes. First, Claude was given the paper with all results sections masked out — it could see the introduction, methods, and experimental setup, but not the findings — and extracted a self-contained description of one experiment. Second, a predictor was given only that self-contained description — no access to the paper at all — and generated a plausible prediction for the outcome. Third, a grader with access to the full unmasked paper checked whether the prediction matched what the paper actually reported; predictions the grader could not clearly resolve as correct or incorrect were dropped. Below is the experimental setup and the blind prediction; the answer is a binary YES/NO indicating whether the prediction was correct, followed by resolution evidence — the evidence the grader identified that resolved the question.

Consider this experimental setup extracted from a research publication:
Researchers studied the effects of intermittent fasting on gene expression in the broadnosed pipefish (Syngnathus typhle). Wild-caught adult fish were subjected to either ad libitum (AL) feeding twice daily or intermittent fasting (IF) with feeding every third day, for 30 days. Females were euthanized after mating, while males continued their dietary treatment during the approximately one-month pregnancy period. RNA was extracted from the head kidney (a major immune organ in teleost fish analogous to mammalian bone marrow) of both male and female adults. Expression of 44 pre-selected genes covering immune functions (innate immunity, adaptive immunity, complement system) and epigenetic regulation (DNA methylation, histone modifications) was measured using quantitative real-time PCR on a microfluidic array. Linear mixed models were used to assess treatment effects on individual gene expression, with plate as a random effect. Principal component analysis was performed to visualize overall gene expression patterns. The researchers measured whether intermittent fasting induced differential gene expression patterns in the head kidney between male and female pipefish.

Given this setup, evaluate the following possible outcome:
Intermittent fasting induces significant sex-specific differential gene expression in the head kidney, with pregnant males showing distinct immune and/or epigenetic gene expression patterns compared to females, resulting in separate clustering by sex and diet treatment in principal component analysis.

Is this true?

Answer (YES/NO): NO